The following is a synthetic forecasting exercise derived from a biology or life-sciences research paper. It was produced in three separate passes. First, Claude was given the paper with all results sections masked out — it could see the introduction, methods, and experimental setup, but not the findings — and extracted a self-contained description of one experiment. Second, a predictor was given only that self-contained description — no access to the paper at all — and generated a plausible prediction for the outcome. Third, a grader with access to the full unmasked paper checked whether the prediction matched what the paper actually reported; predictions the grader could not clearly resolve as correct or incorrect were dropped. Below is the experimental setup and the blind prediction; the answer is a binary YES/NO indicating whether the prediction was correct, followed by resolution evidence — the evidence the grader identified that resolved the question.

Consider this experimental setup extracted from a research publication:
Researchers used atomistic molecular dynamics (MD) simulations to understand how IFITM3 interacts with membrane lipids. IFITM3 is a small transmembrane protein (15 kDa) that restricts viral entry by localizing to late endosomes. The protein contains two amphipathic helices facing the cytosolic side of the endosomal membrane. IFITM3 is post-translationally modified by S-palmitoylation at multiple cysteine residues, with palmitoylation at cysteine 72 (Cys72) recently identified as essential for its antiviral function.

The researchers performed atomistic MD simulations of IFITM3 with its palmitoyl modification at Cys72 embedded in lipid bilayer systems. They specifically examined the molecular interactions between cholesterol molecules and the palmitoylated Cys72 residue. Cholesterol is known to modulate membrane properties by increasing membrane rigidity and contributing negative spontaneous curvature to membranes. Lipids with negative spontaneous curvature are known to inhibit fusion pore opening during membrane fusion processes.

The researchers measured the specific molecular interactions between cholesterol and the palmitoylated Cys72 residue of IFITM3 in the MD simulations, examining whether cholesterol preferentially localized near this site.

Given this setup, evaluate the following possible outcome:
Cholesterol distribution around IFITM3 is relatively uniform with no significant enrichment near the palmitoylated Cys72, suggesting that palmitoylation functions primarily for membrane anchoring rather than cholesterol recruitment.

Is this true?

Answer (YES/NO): NO